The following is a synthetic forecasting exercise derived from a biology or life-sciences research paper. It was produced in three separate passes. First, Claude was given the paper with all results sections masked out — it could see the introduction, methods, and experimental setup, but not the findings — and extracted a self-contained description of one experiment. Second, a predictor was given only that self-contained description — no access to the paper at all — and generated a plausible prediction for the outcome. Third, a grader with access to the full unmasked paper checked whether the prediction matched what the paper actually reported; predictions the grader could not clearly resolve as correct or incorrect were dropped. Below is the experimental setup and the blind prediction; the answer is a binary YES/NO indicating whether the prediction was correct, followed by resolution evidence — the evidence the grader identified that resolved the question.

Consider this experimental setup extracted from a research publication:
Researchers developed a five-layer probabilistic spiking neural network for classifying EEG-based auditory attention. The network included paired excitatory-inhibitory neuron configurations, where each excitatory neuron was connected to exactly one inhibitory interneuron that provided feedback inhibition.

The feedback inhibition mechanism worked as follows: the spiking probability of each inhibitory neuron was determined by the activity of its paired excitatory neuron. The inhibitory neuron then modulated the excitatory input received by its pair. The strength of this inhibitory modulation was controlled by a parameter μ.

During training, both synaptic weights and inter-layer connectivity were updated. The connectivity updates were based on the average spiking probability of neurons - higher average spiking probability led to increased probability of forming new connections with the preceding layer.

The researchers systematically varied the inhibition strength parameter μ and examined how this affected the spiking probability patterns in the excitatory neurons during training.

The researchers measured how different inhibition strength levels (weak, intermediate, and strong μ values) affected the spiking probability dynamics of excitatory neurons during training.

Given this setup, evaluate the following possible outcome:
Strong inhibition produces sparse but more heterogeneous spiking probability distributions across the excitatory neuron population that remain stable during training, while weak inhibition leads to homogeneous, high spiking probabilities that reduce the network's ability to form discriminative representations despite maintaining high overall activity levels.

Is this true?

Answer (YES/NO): NO